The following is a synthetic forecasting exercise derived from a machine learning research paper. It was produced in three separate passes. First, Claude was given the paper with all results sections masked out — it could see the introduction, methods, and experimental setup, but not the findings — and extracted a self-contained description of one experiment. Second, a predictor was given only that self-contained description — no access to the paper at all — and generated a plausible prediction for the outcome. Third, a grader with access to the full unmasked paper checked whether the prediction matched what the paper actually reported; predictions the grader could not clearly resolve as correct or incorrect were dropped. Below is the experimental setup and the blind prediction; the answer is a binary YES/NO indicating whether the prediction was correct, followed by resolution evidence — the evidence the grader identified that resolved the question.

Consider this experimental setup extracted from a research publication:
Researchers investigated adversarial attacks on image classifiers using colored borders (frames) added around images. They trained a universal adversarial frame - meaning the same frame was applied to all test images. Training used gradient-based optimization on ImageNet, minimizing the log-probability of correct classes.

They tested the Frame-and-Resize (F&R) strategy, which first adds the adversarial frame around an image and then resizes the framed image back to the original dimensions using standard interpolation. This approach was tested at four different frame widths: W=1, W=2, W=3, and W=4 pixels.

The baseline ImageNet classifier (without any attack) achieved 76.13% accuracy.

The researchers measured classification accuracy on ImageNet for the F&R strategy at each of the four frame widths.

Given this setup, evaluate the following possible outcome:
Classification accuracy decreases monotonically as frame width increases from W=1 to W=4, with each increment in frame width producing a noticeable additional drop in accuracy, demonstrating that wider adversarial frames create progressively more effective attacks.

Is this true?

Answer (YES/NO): YES